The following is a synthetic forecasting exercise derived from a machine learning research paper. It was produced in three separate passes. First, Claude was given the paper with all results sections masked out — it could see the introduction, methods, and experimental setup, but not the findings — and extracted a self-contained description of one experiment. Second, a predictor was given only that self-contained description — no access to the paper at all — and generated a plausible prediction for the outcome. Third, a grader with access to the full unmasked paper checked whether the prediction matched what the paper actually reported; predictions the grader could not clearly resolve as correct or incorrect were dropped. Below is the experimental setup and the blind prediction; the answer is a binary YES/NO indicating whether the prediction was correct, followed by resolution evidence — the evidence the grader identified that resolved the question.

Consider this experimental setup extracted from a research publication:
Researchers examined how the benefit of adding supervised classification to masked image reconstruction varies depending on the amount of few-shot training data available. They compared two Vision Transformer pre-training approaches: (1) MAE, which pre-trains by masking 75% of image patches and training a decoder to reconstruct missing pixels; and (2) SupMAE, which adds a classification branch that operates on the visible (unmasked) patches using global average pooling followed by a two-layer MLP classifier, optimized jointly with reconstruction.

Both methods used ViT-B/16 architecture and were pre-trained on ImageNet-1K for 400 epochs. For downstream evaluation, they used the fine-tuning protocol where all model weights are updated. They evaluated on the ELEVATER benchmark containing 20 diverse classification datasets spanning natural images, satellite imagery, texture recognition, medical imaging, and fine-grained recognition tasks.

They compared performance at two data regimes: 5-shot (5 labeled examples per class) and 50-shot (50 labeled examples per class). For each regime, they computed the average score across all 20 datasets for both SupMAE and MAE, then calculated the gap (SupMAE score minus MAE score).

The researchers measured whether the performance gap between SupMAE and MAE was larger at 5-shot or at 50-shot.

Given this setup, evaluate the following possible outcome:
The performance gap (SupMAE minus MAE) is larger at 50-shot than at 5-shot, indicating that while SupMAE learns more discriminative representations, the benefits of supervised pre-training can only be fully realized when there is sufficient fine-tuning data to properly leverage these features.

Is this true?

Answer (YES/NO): NO